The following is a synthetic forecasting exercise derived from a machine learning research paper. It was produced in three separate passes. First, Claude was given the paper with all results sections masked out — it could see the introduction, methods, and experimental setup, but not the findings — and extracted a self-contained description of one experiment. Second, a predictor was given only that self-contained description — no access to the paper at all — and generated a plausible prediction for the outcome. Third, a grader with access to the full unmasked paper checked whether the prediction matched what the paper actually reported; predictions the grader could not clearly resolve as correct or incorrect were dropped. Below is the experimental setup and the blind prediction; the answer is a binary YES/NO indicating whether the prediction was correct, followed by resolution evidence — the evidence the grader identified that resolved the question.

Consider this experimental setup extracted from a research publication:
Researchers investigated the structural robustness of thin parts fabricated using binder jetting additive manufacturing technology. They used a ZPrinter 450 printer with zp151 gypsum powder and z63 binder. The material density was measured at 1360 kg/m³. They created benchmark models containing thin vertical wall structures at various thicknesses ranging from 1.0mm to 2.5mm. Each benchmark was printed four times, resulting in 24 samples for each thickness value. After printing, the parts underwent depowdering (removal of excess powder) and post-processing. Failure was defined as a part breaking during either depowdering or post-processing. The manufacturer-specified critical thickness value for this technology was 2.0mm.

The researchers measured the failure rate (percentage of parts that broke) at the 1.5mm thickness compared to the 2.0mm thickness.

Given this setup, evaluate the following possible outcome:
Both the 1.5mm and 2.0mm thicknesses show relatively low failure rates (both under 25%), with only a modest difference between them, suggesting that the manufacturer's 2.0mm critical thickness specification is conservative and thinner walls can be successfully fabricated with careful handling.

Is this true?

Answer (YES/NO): NO